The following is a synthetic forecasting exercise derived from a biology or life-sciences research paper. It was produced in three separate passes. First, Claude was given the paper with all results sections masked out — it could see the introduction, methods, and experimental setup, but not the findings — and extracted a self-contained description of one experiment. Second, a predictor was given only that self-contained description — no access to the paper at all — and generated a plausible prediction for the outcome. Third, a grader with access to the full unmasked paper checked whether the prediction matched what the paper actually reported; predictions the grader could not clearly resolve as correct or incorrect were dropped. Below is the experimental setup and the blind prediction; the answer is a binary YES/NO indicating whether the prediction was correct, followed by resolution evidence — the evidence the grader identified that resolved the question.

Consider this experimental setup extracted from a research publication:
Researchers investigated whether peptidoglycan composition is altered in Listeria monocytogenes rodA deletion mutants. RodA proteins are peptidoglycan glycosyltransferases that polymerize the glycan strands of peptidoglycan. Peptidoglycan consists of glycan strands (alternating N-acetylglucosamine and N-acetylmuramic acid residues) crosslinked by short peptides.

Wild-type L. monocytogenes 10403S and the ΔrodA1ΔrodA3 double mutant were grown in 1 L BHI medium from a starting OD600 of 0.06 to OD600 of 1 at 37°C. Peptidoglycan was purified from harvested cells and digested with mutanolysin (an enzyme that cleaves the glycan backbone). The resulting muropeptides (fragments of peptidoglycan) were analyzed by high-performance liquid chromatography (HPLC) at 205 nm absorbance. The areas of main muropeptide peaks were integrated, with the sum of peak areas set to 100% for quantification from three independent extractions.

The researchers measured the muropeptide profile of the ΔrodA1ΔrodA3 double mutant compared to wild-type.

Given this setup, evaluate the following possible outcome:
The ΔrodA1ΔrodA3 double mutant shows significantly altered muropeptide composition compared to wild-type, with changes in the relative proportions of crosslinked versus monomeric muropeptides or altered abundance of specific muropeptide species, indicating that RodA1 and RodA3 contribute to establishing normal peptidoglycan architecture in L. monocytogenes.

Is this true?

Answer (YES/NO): NO